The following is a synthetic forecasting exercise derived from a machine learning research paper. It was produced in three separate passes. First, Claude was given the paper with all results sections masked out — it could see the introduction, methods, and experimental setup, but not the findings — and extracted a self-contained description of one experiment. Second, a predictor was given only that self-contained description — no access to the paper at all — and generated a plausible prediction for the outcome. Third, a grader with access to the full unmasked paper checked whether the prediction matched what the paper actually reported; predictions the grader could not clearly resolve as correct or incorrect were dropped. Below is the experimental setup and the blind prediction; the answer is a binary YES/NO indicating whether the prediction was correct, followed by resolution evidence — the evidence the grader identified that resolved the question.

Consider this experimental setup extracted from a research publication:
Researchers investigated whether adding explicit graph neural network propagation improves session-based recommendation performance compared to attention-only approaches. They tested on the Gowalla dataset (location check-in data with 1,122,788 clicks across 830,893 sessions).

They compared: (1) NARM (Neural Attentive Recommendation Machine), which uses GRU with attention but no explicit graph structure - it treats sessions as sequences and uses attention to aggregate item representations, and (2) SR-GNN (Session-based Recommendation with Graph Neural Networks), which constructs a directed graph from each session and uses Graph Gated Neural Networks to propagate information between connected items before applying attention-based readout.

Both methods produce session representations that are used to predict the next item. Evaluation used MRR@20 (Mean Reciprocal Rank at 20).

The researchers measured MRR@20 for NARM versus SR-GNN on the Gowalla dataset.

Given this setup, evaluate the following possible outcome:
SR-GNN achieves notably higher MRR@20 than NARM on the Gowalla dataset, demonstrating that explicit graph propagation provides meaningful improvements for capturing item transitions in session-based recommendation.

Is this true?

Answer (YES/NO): YES